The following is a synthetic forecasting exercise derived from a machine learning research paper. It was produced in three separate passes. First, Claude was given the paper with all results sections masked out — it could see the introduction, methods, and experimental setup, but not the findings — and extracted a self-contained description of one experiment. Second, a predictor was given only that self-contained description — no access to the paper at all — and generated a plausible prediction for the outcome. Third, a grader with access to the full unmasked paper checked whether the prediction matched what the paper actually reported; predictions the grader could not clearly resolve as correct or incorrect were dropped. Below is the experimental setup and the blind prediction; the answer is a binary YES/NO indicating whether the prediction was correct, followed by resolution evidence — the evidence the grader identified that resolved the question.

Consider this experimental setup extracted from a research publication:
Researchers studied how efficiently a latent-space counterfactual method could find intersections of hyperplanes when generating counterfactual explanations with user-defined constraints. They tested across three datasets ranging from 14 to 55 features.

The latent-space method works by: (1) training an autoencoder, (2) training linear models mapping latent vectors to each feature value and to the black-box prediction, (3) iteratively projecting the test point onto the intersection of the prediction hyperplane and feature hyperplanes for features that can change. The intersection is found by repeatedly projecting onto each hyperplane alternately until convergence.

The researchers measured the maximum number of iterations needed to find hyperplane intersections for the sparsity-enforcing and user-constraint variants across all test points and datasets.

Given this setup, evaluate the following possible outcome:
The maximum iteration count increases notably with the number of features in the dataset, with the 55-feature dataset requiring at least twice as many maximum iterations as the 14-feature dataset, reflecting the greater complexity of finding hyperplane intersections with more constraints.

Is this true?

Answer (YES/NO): NO